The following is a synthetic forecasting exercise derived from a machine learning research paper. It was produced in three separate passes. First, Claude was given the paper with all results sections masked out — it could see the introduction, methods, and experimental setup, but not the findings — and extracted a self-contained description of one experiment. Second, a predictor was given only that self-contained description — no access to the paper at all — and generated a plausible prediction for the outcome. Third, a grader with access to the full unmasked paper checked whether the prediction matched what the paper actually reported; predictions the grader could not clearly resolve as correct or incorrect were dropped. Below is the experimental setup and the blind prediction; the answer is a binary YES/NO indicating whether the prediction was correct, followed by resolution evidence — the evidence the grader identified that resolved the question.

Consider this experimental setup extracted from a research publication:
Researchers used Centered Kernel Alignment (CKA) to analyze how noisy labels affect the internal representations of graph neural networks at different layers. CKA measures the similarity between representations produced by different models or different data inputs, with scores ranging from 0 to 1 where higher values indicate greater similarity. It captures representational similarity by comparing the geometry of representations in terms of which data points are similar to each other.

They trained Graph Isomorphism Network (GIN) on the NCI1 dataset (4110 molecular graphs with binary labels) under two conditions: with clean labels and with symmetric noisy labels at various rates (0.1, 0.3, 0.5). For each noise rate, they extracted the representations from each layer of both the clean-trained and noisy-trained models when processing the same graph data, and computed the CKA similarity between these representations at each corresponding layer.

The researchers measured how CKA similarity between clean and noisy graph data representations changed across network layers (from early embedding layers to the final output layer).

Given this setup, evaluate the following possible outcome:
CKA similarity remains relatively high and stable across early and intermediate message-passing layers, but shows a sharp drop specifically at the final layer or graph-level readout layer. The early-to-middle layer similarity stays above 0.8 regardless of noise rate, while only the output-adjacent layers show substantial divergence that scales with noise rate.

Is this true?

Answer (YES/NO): NO